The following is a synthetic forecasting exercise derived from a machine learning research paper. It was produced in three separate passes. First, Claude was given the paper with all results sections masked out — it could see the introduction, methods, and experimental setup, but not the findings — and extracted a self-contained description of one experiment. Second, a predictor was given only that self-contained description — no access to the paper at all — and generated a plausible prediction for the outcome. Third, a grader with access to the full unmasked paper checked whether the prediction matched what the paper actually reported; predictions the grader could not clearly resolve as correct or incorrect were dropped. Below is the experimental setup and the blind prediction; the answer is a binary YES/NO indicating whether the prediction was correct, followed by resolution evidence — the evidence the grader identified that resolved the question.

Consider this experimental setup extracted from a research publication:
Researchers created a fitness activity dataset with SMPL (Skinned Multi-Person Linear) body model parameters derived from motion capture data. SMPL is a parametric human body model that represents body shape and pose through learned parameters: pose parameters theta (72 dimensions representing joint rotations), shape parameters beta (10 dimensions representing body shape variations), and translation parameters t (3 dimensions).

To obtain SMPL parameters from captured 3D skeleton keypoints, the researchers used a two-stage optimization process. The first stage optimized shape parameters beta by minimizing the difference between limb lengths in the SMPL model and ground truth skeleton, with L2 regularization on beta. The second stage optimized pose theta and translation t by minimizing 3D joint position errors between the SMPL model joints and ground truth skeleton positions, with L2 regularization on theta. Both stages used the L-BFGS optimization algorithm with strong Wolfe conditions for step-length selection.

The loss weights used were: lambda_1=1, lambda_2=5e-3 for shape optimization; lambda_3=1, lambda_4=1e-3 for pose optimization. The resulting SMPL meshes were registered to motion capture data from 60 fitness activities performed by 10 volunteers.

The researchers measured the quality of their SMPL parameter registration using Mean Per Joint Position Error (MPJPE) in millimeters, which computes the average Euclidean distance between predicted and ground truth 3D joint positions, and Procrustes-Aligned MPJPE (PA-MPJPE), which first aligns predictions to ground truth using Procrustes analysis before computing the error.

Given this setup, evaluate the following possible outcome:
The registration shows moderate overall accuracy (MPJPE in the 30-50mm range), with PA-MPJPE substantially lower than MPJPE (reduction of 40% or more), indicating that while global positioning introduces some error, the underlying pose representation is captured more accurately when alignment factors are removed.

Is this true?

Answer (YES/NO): NO